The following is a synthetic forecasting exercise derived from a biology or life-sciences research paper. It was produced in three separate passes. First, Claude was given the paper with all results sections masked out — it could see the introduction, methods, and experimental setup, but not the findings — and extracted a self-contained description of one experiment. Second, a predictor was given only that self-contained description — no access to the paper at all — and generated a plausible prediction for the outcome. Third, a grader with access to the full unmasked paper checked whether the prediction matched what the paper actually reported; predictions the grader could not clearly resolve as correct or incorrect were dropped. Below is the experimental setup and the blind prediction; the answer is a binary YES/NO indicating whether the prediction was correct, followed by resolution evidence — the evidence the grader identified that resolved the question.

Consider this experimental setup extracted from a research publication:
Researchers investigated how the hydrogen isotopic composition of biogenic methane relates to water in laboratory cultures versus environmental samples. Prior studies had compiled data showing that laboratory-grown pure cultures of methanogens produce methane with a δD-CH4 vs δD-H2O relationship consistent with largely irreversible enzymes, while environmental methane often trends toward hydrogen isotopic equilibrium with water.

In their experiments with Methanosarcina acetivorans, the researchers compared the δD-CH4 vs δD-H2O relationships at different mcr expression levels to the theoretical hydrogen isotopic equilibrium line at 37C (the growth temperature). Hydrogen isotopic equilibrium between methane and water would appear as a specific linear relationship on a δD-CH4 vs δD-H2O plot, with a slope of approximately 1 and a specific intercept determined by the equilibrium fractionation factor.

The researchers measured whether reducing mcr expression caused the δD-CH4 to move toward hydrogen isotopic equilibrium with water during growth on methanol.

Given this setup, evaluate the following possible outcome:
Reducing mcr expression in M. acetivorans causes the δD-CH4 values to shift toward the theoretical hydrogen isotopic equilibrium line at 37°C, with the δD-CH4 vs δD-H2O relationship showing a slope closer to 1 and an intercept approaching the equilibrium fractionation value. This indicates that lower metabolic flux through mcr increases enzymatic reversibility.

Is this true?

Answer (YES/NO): NO